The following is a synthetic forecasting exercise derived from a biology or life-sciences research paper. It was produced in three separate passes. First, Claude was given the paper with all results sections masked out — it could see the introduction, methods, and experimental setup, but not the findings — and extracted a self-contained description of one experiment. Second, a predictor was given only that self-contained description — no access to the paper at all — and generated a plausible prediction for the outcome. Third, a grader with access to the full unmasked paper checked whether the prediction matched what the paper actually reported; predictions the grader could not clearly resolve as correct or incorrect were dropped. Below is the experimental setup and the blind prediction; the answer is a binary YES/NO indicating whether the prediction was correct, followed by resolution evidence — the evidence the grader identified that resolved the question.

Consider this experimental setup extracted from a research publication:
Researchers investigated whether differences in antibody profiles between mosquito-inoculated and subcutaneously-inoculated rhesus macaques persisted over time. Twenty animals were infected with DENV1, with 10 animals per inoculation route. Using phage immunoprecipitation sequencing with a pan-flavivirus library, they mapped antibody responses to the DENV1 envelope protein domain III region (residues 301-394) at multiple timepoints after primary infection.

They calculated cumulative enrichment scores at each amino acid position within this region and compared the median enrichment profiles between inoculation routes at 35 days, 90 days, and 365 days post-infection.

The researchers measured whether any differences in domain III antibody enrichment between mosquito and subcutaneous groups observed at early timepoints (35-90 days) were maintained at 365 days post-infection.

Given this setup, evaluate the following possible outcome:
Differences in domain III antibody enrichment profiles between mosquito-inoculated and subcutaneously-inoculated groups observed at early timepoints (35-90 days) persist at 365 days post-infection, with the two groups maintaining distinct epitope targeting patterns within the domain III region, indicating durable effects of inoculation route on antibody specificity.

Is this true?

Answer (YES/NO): NO